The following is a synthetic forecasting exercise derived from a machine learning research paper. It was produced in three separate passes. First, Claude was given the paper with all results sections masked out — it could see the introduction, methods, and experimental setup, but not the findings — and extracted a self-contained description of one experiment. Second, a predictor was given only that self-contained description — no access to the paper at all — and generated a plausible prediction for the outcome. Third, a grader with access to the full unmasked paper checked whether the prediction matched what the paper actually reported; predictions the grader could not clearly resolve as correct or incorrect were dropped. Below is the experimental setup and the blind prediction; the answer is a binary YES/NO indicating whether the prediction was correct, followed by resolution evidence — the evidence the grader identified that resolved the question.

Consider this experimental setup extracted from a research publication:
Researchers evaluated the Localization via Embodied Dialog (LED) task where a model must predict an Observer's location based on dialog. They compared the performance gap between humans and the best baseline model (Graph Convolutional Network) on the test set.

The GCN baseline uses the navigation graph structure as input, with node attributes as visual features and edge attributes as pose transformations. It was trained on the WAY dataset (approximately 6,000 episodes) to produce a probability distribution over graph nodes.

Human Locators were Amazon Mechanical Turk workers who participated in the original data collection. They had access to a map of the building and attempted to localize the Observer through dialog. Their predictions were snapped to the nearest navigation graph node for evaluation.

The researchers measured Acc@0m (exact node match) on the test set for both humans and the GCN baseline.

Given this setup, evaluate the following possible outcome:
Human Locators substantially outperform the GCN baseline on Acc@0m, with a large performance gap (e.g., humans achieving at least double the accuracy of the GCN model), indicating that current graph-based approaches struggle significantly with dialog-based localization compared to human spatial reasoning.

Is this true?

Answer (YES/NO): YES